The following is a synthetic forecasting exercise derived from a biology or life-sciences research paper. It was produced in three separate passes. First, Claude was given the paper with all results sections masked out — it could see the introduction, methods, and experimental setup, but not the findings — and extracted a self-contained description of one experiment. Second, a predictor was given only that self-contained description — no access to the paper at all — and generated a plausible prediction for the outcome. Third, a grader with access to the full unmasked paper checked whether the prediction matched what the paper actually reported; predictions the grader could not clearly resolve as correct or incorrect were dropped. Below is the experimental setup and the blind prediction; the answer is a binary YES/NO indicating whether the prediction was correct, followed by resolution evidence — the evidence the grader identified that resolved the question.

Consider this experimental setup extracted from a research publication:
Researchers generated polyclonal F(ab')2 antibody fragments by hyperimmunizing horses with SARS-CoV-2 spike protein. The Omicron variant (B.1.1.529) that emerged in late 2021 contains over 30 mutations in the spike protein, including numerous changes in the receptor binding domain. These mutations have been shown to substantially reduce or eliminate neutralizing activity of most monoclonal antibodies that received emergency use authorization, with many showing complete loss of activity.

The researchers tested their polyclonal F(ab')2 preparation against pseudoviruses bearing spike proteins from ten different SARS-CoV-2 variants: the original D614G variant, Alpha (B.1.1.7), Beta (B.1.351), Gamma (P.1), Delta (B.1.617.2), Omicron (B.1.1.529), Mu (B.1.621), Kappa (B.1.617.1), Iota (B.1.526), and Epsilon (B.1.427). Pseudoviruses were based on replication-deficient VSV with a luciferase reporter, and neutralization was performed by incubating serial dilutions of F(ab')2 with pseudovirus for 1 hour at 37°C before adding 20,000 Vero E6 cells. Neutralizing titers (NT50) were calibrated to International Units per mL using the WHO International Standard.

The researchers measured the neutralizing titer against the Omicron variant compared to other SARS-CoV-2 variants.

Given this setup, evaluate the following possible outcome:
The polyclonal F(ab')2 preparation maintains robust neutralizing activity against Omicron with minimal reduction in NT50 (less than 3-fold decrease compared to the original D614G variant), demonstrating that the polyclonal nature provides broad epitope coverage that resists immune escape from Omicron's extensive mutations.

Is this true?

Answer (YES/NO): NO